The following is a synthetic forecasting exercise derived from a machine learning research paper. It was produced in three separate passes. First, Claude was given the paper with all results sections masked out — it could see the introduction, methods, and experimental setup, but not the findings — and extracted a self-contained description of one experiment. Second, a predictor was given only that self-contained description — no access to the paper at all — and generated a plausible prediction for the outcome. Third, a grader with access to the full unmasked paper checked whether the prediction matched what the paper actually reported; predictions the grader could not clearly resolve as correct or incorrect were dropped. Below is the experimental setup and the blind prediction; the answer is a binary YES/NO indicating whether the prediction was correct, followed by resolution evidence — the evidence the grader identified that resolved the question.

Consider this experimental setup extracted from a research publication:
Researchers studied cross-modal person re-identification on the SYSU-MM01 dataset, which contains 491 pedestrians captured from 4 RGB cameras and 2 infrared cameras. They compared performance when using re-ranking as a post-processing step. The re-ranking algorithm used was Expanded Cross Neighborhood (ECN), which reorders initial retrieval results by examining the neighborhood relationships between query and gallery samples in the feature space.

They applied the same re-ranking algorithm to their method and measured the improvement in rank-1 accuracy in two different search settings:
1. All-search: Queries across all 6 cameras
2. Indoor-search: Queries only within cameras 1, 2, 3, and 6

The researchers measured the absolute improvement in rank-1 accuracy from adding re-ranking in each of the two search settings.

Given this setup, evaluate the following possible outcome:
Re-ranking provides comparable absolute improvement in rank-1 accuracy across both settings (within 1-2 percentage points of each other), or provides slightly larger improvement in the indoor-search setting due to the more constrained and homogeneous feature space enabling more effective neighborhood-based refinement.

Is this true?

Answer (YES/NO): NO